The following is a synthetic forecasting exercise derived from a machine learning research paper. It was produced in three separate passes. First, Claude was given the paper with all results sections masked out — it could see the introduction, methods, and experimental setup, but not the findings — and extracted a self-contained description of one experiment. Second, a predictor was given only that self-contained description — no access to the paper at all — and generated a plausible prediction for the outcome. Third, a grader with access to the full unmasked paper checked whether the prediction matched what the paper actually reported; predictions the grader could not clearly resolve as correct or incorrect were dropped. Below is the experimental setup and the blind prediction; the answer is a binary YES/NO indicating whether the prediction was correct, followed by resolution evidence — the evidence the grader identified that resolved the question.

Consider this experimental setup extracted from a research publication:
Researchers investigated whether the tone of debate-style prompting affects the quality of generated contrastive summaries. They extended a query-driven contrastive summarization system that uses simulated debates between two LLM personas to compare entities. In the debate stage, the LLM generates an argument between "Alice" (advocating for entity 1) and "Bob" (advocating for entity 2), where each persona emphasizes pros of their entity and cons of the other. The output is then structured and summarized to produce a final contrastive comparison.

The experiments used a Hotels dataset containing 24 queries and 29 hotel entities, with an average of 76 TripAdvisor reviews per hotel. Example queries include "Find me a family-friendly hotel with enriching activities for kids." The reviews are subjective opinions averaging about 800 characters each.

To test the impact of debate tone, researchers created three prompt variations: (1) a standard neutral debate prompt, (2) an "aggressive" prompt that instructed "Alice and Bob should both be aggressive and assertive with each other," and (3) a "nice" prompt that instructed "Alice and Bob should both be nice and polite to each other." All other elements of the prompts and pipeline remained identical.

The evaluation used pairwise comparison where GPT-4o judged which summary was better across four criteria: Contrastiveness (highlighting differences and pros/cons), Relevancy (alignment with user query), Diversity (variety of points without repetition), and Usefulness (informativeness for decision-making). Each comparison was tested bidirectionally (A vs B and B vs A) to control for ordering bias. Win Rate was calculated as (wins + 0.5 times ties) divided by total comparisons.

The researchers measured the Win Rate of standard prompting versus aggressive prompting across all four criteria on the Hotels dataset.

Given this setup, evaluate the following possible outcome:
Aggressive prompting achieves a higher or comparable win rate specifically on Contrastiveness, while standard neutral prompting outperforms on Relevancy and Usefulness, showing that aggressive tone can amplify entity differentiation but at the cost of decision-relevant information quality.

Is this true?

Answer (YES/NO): NO